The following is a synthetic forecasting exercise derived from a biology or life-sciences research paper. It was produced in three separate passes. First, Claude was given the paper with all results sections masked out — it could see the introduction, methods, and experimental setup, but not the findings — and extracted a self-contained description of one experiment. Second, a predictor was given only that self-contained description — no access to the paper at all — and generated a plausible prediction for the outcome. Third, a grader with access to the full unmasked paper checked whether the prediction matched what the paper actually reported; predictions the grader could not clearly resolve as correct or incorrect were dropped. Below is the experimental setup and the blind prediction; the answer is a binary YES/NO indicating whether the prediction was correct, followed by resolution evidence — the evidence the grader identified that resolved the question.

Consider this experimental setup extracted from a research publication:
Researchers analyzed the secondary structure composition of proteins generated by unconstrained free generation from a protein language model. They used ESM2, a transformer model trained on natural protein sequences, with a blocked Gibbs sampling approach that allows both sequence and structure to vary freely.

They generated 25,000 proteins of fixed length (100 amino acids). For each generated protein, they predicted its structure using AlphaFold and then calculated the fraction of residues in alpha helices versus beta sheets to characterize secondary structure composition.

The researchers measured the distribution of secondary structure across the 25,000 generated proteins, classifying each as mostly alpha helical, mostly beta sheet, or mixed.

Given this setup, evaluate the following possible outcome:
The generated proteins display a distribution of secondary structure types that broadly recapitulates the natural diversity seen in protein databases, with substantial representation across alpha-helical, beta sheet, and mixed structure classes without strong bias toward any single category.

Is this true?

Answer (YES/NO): NO